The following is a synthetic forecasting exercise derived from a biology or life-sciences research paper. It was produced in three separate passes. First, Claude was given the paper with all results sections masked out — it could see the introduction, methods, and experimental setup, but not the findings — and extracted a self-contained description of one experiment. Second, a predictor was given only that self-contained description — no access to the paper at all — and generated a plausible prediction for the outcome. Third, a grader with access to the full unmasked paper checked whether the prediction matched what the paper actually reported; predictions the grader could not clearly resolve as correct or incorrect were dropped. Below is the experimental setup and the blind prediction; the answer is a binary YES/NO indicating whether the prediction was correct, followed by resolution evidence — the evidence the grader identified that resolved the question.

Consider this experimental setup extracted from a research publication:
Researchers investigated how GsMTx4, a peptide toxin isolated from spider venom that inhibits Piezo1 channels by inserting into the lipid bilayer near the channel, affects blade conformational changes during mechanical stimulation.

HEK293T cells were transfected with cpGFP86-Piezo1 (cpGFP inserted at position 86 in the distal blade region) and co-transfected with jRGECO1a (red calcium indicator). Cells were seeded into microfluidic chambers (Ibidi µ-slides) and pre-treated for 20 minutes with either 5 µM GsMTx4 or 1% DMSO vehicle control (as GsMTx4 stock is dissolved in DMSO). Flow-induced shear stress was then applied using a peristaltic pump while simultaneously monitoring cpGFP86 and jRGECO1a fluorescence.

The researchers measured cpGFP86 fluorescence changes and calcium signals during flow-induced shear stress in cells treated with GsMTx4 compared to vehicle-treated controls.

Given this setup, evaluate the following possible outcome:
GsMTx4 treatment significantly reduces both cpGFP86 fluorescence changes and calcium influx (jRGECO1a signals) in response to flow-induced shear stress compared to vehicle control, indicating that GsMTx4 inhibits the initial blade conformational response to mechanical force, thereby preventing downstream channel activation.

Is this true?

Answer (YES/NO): NO